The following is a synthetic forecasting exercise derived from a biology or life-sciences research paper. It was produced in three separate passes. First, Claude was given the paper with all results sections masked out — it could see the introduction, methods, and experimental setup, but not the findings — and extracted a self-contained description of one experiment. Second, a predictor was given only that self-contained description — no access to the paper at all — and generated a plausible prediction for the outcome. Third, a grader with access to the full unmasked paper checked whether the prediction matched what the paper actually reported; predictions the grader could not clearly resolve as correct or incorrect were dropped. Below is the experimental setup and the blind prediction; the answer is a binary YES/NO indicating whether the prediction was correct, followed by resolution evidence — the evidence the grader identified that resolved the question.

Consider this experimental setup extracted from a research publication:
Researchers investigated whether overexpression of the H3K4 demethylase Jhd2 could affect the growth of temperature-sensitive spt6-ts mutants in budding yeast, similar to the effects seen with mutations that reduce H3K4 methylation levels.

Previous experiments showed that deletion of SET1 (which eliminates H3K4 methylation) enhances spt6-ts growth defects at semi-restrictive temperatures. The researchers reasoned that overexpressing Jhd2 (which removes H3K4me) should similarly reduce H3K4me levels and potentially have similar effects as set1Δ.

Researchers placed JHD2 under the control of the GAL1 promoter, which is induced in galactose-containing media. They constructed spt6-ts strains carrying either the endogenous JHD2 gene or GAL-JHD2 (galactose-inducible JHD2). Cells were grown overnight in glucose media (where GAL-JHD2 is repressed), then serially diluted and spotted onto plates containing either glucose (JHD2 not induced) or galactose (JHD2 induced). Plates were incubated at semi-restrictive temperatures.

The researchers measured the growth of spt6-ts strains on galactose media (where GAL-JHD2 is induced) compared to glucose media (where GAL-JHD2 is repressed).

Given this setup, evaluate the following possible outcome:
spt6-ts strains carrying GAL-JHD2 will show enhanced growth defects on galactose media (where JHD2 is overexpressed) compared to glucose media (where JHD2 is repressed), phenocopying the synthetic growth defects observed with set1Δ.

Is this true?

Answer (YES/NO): YES